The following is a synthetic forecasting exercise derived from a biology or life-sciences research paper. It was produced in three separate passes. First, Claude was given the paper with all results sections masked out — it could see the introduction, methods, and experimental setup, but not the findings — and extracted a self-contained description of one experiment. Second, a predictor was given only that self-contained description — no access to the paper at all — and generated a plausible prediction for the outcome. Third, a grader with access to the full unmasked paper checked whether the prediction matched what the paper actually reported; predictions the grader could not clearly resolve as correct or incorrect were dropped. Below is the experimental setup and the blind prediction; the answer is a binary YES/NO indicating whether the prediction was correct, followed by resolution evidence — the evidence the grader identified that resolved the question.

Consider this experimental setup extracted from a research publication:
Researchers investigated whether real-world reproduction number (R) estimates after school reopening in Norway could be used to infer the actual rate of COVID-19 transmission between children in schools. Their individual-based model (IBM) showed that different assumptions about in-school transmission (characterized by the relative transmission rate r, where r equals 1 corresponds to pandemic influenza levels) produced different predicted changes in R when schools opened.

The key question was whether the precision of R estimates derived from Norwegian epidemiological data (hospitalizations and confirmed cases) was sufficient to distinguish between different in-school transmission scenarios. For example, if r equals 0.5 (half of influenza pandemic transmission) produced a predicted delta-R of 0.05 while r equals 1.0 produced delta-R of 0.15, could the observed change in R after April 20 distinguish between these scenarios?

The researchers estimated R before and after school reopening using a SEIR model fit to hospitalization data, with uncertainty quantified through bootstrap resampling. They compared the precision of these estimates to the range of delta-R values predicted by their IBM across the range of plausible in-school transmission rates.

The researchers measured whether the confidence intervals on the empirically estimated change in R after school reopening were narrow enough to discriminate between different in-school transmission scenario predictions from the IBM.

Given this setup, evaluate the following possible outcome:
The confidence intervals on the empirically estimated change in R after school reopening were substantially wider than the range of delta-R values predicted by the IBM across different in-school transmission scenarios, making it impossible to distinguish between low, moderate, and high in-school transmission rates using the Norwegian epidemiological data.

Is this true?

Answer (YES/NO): YES